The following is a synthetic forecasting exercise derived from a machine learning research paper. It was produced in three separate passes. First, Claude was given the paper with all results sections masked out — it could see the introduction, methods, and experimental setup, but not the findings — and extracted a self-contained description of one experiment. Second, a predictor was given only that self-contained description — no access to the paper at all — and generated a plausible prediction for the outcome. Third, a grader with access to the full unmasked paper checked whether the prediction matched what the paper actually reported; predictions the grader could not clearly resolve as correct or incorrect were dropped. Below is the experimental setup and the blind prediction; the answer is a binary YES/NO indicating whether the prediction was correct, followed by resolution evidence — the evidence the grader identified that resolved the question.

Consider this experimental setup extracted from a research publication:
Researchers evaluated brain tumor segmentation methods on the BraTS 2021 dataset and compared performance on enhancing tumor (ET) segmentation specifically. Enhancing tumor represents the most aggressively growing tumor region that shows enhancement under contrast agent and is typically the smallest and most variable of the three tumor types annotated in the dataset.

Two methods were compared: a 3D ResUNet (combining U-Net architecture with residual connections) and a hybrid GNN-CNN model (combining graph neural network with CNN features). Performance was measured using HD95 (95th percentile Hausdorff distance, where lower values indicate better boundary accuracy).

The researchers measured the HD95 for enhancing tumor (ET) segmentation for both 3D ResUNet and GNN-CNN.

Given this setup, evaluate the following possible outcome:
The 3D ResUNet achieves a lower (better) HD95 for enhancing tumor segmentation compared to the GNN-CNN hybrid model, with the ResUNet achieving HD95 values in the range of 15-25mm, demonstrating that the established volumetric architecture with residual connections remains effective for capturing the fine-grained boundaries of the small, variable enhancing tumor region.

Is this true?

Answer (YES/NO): YES